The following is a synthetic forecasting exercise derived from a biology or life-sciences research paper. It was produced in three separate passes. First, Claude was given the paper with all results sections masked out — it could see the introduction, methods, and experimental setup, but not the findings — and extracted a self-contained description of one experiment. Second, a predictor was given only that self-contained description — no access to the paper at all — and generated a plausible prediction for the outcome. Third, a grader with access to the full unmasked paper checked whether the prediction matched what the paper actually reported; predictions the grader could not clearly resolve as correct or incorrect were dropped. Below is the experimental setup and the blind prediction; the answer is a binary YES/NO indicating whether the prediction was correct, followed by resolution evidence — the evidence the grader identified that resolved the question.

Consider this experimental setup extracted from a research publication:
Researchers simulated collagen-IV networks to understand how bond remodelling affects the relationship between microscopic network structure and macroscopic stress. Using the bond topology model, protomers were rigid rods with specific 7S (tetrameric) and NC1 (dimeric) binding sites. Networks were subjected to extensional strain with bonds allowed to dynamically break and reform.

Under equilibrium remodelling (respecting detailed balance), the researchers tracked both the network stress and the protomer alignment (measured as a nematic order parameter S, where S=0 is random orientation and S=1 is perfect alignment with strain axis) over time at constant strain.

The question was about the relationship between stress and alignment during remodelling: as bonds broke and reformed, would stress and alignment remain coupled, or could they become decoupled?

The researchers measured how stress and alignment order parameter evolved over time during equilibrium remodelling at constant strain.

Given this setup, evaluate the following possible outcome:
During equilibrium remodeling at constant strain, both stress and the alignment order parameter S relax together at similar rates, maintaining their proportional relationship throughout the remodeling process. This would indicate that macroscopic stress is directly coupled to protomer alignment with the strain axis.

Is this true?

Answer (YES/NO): YES